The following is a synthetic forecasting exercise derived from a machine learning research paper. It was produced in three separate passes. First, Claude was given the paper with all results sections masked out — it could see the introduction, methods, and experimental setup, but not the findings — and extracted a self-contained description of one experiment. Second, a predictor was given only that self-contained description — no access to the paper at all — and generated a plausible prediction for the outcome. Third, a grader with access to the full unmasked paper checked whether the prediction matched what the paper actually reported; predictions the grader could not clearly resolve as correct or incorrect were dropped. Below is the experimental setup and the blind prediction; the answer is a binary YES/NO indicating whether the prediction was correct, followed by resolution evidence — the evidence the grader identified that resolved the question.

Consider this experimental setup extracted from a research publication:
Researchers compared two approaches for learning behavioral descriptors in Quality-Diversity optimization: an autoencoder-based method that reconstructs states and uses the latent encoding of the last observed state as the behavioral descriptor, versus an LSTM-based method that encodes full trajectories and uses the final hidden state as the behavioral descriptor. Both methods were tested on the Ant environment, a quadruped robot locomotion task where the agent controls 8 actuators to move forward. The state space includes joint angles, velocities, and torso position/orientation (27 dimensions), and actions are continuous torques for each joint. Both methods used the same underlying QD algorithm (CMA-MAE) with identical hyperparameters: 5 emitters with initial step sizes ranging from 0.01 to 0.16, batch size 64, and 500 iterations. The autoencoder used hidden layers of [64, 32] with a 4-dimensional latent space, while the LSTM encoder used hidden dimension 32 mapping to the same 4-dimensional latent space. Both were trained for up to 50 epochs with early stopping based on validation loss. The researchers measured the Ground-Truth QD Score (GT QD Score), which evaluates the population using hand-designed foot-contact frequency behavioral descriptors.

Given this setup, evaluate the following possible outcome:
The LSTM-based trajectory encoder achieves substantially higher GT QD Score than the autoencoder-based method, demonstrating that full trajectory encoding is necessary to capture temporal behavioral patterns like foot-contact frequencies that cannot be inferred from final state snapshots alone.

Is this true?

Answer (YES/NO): YES